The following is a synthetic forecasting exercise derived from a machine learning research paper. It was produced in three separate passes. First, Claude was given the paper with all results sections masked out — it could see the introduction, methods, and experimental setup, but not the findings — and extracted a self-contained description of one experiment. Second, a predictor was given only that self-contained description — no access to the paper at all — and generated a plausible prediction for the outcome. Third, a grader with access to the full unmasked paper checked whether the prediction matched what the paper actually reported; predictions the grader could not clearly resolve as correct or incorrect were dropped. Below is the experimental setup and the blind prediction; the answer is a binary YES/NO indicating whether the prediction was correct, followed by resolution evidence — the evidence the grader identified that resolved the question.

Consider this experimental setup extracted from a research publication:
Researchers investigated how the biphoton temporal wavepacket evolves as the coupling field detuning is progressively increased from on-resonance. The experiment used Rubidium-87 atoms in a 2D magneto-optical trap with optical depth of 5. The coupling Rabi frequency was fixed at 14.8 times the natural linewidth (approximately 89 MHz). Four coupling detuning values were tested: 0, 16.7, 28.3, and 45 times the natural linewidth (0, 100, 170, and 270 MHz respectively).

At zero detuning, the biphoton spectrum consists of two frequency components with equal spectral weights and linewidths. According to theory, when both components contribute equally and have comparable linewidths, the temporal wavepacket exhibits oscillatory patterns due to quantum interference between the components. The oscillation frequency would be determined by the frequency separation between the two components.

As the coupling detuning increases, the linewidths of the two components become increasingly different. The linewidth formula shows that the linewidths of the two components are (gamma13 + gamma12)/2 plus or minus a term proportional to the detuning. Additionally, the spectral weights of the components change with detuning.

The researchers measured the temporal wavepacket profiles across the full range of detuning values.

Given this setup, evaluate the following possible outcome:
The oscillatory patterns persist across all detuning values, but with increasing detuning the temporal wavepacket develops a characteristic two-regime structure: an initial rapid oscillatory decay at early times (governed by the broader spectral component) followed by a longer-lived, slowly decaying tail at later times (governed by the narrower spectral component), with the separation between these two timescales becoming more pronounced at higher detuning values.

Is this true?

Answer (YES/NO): YES